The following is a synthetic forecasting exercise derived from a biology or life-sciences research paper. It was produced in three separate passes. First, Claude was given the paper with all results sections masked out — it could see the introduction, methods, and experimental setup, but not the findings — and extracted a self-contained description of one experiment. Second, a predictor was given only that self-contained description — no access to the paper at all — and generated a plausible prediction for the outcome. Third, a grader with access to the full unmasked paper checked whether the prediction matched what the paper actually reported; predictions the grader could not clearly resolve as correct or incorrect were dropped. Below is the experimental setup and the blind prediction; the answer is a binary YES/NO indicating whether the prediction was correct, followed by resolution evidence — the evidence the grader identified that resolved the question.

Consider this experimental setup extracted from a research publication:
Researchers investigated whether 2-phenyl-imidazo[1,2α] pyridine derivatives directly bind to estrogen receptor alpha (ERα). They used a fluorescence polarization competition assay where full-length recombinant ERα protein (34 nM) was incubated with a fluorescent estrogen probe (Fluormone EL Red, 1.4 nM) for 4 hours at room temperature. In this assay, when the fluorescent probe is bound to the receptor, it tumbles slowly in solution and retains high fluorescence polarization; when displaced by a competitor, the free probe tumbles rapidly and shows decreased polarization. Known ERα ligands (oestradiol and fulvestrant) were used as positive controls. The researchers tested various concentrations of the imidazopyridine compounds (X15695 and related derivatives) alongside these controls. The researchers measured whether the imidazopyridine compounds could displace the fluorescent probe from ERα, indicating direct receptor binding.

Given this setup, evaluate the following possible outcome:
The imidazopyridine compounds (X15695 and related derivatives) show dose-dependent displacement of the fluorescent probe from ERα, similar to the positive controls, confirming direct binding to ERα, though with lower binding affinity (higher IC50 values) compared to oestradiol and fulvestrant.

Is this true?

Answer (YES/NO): NO